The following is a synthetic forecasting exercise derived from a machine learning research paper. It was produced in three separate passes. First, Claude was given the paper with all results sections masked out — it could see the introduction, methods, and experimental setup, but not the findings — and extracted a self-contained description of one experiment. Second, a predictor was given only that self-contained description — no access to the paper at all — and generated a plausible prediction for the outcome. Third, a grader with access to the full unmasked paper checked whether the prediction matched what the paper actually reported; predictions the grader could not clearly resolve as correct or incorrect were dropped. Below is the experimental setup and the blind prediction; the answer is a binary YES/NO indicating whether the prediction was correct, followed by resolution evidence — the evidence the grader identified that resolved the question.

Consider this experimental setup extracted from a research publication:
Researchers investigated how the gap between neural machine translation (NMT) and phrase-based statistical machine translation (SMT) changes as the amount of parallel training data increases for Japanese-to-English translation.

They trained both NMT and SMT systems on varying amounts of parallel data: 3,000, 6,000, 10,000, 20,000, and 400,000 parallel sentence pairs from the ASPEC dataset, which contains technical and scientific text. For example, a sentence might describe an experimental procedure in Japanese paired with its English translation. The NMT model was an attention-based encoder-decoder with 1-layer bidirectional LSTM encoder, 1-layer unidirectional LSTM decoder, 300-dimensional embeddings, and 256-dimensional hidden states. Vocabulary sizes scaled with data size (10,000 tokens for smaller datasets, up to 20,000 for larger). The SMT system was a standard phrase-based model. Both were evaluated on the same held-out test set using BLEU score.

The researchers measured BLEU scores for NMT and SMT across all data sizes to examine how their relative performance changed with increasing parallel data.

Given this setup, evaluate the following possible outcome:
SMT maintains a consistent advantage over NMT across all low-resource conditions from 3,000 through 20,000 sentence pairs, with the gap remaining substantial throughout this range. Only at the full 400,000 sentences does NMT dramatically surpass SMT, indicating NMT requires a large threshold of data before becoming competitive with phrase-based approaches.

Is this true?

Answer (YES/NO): NO